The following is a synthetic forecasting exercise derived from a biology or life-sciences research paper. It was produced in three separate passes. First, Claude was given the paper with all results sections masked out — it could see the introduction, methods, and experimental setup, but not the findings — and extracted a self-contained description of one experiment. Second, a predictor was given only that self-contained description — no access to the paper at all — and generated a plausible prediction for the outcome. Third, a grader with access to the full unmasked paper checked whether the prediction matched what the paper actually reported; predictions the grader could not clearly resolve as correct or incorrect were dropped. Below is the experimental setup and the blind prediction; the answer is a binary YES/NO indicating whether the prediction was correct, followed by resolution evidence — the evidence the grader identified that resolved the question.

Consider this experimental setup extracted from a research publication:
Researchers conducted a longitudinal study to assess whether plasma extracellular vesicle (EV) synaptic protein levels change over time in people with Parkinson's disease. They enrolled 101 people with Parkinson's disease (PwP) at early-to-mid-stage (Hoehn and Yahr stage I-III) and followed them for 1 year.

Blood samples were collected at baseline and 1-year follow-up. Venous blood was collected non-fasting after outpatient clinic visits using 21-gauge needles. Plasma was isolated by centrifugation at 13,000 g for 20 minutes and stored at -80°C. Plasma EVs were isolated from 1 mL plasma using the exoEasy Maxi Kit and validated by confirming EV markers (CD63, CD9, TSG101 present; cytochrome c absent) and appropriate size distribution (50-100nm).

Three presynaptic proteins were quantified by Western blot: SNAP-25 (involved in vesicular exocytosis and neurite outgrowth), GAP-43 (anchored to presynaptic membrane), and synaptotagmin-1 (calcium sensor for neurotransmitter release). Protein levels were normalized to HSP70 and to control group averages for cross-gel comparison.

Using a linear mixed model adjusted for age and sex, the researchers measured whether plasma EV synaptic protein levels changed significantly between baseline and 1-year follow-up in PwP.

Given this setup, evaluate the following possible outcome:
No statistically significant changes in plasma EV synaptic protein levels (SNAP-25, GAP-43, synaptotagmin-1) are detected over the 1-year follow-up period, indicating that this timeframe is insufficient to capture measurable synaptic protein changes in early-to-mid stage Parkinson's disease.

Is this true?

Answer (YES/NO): YES